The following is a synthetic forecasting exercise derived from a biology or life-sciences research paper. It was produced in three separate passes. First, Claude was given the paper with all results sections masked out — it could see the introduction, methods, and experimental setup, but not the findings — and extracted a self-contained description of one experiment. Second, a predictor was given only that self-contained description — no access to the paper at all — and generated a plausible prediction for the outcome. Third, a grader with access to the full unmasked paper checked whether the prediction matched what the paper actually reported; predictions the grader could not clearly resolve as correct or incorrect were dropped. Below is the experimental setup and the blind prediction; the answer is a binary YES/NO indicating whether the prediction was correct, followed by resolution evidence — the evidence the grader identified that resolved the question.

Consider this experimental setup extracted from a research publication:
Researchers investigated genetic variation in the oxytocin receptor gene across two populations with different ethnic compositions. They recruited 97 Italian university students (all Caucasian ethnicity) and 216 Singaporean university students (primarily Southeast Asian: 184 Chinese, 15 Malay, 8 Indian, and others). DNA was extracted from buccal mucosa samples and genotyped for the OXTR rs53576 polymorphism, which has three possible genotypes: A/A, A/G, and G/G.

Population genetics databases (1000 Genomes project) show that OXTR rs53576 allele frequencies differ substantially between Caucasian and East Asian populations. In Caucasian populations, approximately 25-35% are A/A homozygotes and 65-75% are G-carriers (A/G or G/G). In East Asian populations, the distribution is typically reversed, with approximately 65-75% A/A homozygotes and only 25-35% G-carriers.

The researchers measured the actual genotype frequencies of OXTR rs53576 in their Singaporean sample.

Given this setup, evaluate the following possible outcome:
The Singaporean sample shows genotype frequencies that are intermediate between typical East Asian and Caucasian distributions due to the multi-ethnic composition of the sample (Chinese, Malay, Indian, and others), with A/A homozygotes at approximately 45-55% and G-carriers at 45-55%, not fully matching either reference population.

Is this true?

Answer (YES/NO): NO